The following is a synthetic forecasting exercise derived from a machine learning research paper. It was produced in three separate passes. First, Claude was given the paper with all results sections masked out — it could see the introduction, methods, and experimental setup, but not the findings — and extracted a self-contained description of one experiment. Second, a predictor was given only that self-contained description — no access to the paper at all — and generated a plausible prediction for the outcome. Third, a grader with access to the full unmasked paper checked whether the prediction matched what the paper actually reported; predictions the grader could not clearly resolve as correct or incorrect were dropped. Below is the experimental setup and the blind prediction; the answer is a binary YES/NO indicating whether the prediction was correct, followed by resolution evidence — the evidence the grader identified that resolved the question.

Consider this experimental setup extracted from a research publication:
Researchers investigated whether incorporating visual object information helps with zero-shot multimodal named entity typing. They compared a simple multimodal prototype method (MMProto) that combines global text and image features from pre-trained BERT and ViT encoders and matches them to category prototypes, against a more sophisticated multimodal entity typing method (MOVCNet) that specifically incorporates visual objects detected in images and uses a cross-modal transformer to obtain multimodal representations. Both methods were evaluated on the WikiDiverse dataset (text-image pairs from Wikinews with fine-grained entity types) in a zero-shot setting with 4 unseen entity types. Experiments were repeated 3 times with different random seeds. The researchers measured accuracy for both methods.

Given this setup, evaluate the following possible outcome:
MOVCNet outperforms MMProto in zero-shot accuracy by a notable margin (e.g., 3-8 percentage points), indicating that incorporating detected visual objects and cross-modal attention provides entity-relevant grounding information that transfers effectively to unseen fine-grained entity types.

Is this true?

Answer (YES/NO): NO